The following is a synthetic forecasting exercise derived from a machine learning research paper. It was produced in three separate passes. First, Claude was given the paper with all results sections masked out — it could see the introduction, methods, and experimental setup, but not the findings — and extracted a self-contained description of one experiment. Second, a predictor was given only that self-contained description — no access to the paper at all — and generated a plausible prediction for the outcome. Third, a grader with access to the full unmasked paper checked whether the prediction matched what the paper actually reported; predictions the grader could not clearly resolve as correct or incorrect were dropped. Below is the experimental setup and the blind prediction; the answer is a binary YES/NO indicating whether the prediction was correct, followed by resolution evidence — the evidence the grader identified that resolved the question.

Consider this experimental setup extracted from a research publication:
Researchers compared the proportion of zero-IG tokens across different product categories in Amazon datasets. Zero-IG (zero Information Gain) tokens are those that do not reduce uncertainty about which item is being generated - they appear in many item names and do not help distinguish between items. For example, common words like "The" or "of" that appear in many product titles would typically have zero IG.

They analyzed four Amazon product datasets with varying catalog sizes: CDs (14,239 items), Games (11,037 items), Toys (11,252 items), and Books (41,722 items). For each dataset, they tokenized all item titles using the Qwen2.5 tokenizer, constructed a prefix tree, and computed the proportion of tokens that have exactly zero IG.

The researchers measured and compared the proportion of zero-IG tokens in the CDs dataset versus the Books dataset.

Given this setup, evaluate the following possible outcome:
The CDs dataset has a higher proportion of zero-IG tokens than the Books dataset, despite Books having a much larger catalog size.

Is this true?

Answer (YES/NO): NO